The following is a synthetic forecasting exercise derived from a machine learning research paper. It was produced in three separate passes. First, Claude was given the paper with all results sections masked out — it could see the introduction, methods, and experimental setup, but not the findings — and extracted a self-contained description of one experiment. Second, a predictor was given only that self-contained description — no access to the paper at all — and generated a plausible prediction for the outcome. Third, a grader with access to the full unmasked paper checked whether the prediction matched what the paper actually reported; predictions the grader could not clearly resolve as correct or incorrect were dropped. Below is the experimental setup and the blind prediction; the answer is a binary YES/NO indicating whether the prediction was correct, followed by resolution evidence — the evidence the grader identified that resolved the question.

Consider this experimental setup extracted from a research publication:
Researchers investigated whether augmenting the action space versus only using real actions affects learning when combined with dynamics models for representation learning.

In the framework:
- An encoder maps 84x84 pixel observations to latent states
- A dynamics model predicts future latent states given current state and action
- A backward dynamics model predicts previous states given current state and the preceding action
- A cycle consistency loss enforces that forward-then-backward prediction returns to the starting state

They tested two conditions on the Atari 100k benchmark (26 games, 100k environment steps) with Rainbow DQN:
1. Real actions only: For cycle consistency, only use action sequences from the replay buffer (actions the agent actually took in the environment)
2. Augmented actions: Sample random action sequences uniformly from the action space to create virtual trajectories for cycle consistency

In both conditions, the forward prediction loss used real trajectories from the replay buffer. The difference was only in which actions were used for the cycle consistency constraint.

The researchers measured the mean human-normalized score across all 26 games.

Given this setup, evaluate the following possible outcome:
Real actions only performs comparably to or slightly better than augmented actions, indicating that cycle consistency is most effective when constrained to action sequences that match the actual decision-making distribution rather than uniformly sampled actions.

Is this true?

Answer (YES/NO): NO